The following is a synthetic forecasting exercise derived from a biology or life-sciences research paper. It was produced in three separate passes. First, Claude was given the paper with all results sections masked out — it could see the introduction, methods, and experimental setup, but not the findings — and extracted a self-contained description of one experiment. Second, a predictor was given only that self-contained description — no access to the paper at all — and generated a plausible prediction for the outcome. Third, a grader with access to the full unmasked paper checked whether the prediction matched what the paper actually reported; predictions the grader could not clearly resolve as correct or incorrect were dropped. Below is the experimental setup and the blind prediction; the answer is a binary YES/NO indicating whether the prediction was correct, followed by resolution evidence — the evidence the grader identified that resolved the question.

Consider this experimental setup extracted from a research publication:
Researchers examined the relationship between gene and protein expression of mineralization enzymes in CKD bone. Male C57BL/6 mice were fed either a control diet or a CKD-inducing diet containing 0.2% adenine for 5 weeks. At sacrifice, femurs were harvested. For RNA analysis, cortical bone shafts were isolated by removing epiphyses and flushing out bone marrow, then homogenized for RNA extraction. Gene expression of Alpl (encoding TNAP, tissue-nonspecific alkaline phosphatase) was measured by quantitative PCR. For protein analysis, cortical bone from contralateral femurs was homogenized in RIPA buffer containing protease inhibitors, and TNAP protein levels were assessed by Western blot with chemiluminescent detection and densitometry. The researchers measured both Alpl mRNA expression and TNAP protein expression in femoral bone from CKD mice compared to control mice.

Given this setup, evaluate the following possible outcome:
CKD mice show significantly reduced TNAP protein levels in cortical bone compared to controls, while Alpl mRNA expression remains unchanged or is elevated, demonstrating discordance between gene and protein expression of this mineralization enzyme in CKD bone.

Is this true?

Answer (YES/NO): NO